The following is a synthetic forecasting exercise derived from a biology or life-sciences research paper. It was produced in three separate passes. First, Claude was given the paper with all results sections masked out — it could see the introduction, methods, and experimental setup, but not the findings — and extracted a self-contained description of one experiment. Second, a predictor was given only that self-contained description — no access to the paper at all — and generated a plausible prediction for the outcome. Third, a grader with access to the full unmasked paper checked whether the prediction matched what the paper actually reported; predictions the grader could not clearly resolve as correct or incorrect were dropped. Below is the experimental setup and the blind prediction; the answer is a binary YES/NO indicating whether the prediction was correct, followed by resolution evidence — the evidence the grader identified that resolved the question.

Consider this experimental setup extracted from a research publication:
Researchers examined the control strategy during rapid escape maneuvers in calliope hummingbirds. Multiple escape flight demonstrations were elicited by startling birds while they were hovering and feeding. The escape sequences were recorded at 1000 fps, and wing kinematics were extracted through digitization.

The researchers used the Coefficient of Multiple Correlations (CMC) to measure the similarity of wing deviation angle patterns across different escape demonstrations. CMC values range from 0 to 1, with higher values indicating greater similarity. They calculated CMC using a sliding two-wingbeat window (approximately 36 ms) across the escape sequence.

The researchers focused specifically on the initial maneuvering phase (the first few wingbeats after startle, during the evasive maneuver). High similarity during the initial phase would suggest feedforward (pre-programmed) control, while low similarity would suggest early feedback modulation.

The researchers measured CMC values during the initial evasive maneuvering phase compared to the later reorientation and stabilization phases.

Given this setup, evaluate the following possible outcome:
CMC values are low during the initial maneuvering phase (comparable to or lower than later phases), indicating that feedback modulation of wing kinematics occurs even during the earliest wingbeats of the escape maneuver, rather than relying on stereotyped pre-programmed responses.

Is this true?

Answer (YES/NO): NO